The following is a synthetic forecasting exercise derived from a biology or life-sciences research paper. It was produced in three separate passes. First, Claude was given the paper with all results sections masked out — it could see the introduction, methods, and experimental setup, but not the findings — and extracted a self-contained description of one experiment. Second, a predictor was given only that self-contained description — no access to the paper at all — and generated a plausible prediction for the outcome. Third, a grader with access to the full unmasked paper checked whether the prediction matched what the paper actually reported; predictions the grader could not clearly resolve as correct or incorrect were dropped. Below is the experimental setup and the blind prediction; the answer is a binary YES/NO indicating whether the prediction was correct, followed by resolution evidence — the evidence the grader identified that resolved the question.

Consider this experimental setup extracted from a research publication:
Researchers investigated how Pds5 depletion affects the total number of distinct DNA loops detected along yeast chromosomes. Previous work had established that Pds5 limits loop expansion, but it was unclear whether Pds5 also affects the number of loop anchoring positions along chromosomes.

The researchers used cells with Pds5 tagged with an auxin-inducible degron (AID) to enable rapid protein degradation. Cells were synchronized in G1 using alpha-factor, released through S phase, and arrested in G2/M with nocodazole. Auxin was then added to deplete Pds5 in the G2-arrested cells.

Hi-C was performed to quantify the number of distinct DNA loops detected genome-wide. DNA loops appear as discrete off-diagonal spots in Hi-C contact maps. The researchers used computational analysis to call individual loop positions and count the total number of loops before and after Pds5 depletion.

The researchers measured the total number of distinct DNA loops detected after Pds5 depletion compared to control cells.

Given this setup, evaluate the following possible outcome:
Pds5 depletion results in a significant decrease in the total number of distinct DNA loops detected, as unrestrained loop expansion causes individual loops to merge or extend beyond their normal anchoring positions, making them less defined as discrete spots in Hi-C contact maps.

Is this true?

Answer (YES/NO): YES